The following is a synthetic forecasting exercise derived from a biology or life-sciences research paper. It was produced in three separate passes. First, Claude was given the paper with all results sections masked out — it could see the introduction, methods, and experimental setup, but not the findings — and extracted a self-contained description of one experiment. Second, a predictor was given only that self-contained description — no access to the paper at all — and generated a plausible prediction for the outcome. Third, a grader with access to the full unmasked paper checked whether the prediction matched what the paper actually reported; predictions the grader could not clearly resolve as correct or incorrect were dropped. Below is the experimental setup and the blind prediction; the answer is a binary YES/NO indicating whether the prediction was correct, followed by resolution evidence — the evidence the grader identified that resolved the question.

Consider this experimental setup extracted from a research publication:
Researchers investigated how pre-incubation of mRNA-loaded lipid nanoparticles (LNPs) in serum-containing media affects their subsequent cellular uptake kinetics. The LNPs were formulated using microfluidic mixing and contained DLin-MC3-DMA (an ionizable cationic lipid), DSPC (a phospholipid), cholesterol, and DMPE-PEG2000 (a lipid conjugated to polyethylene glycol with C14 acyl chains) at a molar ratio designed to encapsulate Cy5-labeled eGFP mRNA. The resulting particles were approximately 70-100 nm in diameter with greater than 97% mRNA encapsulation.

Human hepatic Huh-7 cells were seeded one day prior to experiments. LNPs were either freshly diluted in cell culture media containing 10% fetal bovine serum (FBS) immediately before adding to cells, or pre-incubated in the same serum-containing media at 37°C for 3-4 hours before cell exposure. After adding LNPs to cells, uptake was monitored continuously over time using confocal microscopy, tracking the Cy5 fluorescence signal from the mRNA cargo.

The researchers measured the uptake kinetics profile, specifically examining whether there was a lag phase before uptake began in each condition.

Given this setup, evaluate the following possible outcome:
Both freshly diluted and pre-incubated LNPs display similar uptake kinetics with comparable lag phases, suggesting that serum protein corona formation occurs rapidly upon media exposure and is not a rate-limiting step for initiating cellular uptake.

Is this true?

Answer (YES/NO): NO